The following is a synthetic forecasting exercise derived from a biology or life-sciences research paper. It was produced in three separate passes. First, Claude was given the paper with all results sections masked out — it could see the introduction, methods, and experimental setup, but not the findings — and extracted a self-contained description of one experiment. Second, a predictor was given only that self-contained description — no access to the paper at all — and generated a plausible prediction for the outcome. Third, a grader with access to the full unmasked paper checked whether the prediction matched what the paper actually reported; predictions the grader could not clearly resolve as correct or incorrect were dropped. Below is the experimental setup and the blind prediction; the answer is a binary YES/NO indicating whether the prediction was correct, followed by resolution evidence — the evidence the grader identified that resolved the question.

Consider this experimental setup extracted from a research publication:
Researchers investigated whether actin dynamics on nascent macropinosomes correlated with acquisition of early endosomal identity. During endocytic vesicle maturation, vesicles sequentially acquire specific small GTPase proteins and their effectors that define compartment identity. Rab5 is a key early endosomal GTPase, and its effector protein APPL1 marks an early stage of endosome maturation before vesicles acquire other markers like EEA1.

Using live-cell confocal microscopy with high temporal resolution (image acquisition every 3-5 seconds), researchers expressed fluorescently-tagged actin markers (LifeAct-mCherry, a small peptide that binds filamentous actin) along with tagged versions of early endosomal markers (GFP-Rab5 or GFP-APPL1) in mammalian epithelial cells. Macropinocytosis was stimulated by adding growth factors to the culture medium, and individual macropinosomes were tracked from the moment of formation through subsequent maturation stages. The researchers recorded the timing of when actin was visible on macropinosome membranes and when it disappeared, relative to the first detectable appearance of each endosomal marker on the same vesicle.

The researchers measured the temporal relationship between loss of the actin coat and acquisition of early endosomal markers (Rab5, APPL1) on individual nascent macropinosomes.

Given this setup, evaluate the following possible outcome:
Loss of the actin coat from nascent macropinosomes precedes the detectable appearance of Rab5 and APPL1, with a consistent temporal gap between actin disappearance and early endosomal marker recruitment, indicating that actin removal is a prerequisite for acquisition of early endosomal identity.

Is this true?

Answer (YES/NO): YES